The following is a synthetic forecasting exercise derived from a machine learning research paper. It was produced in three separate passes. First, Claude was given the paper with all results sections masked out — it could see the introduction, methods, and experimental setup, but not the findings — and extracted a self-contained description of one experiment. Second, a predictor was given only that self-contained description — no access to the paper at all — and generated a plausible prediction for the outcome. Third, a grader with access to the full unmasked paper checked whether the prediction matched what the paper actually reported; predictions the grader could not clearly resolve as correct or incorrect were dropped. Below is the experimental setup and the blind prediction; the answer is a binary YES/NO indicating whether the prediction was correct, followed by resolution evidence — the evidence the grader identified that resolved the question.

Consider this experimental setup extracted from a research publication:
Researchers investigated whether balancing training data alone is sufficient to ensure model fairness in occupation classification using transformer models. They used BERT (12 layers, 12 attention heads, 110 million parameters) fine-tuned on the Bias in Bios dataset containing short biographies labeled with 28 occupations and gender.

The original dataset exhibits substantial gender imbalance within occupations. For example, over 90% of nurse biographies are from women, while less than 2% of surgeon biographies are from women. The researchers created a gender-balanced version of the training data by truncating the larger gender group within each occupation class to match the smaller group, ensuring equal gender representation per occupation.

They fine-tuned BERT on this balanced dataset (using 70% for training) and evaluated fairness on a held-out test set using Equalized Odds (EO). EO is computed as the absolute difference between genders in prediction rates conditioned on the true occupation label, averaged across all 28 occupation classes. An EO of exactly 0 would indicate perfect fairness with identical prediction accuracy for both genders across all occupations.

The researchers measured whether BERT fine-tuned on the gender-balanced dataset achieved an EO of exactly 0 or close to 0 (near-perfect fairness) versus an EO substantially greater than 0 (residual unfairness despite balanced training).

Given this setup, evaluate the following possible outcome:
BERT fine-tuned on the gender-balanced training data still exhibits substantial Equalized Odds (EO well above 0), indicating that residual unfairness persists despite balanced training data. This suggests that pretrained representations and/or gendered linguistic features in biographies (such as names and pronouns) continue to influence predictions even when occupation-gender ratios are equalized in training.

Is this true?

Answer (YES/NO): NO